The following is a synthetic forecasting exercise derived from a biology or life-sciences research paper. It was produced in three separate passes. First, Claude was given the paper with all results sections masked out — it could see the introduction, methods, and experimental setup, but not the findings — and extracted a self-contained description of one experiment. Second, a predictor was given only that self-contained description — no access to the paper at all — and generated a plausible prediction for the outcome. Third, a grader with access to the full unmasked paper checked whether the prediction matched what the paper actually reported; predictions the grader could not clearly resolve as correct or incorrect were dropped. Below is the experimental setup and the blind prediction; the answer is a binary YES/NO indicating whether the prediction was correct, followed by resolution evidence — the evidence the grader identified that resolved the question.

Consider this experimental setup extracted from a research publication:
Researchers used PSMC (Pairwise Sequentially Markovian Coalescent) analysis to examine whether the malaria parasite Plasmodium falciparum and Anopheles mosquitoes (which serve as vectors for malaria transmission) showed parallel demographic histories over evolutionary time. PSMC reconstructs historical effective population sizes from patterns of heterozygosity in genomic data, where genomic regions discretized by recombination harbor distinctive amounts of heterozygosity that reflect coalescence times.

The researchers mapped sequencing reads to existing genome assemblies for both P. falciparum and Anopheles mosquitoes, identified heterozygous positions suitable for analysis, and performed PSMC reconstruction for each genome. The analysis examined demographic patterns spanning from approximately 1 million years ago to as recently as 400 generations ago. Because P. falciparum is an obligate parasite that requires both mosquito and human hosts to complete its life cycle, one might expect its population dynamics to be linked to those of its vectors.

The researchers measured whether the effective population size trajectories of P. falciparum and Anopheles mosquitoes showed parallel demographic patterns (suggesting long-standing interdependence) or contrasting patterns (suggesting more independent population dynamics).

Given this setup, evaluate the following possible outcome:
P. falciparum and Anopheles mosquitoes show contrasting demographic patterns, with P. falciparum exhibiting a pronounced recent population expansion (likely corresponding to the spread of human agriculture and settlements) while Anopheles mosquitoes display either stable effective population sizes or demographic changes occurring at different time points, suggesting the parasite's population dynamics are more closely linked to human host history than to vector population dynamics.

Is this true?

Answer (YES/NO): NO